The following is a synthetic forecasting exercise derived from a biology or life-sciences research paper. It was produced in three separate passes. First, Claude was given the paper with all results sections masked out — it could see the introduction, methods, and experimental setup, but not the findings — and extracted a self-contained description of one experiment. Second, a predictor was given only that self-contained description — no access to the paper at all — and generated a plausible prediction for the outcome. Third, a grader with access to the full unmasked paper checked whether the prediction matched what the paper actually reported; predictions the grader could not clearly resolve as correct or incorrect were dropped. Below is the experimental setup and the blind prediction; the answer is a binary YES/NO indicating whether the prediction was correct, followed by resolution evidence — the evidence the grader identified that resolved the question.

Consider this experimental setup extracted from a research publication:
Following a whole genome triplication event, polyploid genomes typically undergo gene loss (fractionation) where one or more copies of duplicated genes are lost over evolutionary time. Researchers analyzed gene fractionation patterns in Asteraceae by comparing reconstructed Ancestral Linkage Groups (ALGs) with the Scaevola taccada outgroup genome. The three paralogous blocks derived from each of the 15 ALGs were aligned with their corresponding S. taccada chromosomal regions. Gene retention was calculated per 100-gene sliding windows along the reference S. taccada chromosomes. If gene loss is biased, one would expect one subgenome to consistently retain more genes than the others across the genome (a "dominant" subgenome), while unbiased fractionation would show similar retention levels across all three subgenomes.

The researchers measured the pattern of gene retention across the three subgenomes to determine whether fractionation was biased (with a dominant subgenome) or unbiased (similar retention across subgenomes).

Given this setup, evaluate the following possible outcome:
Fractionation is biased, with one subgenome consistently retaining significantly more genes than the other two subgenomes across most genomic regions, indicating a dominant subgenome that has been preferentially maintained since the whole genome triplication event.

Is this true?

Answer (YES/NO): NO